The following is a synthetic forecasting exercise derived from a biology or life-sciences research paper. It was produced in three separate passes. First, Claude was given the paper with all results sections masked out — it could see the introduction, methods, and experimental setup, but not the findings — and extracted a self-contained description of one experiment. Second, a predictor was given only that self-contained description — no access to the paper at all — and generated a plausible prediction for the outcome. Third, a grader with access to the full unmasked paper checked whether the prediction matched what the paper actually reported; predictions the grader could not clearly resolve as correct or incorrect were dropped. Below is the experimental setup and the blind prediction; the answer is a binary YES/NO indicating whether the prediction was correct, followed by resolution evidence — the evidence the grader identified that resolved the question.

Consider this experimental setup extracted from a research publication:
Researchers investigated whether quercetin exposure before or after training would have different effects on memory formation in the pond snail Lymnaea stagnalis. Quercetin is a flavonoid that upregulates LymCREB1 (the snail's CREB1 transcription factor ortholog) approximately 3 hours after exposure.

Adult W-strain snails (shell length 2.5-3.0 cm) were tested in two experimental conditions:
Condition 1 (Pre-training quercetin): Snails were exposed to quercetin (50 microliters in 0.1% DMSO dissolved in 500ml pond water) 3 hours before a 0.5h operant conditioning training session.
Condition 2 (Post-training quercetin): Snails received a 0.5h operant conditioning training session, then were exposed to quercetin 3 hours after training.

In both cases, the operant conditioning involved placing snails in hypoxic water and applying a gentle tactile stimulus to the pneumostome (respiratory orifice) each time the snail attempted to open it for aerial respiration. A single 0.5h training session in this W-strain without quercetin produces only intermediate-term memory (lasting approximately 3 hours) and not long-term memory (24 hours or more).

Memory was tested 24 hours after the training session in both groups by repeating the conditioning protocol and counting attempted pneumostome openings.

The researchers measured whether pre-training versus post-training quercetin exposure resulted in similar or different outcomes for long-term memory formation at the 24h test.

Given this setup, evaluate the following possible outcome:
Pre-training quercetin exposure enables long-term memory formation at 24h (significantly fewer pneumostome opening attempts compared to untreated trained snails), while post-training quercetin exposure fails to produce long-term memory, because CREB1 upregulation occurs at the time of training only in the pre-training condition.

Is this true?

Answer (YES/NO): NO